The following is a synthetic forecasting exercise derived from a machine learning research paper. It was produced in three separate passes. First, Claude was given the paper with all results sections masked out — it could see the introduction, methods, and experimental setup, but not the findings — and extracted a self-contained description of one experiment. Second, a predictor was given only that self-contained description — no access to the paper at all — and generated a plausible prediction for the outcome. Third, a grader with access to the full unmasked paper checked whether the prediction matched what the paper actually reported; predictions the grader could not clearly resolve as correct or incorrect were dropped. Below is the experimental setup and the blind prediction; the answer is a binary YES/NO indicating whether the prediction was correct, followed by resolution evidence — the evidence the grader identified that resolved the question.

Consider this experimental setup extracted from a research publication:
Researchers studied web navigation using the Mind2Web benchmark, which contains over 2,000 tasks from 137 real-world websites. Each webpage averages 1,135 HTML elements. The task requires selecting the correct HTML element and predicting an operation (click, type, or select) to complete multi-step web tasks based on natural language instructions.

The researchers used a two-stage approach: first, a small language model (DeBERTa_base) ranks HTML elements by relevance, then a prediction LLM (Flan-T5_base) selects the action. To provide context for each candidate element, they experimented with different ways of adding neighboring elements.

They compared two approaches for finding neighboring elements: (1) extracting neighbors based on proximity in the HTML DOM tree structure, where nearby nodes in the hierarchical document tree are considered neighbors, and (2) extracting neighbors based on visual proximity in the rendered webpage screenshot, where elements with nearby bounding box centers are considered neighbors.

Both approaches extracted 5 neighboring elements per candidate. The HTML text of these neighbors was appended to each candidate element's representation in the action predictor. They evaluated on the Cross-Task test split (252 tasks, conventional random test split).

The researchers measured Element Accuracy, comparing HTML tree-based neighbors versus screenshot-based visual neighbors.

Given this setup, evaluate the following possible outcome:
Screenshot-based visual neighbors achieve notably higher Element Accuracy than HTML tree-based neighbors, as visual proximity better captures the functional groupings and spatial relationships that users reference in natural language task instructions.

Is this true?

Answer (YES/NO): YES